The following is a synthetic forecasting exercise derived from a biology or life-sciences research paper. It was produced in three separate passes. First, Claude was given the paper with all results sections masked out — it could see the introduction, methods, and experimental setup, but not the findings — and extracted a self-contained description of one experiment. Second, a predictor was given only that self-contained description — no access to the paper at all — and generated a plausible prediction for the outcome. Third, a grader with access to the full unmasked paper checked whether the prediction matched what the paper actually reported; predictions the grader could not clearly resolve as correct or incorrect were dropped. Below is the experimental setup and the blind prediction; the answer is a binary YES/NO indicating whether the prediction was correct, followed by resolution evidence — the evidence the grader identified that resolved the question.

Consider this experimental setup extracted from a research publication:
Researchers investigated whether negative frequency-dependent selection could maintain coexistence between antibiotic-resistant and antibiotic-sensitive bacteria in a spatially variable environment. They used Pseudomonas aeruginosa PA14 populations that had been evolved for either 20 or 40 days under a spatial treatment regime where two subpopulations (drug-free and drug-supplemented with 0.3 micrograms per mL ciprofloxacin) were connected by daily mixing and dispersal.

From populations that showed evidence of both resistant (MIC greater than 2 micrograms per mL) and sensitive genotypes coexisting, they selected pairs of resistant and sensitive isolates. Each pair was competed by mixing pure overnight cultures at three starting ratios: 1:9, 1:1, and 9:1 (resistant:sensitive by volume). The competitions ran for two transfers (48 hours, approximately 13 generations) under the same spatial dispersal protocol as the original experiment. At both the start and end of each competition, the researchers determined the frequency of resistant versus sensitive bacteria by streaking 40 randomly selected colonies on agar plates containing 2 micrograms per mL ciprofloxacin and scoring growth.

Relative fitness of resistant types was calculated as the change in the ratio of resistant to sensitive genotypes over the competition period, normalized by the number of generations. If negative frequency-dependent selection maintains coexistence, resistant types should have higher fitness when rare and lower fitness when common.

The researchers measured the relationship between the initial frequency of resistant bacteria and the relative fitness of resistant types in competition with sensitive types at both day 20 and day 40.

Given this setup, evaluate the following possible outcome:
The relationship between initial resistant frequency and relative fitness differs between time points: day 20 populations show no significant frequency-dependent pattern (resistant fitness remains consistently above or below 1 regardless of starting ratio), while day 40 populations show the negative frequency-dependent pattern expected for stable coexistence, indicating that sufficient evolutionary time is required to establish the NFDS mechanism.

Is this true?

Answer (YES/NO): NO